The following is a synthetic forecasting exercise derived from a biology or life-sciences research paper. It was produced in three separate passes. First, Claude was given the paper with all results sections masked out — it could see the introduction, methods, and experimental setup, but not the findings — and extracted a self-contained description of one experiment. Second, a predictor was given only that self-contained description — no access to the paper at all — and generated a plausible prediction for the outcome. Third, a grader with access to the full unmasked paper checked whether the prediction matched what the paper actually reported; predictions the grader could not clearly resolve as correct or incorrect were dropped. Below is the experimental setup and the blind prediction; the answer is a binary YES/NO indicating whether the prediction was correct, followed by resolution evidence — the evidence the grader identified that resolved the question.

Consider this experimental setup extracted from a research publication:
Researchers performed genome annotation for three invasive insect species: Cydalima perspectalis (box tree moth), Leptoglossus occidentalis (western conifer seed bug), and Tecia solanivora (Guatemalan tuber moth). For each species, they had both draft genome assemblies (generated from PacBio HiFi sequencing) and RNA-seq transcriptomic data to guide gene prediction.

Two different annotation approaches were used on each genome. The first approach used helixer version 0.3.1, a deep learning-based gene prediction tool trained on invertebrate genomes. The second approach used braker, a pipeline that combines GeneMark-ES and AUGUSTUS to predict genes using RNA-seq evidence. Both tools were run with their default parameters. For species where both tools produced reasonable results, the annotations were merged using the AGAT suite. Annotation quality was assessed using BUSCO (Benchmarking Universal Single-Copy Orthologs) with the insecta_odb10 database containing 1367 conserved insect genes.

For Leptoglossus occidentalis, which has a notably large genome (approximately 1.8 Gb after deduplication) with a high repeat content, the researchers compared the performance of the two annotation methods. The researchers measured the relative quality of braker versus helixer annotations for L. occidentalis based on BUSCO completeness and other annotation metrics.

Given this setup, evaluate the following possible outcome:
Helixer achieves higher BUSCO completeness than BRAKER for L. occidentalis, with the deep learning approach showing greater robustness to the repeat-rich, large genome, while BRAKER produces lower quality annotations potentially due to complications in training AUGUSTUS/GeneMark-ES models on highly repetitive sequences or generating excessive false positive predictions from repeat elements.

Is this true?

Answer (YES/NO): YES